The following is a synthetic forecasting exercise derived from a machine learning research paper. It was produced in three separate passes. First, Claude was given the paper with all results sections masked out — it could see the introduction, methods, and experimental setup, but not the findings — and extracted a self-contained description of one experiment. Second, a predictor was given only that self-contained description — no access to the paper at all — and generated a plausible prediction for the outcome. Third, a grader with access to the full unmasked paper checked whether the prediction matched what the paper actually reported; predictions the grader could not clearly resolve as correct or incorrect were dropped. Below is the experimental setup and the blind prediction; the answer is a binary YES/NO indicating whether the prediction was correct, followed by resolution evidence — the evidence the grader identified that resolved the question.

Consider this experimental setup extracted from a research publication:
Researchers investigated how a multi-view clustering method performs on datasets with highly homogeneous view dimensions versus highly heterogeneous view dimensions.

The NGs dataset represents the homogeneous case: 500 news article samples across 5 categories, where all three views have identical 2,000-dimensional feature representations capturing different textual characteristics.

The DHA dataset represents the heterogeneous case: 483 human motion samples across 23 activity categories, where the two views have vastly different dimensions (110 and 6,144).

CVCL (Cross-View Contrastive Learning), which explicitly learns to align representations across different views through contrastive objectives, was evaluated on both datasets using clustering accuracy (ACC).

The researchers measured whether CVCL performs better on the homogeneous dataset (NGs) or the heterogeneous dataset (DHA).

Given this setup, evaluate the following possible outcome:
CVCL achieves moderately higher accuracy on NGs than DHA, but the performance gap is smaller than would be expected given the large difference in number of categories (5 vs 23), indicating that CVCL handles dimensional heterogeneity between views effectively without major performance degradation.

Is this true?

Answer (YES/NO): NO